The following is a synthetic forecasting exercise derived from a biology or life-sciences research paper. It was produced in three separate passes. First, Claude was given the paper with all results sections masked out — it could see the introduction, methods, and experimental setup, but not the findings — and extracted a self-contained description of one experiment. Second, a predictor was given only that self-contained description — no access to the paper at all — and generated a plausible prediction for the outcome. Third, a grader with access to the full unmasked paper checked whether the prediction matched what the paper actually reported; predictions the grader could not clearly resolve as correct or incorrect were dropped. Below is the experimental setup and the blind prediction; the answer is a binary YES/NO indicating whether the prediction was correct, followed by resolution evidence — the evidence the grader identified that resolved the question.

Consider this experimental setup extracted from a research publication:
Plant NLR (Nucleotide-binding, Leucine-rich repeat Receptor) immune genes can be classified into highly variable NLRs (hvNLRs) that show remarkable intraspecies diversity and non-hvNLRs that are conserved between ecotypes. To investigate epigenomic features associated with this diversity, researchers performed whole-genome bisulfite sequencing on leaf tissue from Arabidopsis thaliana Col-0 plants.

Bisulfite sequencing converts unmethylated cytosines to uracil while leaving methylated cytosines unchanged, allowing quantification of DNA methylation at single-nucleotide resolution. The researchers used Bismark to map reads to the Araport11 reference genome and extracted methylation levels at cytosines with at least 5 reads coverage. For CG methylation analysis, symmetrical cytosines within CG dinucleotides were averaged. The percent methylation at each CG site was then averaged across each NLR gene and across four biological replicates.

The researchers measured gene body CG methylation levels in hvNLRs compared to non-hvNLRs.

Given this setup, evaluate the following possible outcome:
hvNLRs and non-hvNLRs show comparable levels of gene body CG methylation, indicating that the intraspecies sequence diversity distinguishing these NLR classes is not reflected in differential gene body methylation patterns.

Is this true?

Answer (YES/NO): NO